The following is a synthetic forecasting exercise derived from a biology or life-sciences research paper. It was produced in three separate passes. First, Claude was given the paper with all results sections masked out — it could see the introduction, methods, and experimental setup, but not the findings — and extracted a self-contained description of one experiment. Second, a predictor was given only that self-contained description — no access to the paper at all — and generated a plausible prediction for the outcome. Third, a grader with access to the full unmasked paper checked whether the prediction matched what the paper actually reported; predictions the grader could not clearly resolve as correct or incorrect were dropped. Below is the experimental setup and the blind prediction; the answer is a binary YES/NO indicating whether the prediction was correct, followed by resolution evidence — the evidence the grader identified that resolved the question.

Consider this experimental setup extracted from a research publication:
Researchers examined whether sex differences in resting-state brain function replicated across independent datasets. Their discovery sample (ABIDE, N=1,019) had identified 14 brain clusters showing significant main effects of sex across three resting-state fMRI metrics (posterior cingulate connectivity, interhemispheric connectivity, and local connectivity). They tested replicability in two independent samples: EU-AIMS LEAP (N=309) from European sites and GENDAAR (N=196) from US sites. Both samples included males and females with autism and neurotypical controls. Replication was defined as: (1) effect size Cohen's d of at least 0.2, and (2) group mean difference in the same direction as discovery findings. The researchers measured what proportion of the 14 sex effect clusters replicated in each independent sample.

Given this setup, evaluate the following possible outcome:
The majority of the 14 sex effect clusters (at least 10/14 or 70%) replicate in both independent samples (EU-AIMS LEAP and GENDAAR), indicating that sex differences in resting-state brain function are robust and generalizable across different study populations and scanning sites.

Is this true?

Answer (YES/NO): NO